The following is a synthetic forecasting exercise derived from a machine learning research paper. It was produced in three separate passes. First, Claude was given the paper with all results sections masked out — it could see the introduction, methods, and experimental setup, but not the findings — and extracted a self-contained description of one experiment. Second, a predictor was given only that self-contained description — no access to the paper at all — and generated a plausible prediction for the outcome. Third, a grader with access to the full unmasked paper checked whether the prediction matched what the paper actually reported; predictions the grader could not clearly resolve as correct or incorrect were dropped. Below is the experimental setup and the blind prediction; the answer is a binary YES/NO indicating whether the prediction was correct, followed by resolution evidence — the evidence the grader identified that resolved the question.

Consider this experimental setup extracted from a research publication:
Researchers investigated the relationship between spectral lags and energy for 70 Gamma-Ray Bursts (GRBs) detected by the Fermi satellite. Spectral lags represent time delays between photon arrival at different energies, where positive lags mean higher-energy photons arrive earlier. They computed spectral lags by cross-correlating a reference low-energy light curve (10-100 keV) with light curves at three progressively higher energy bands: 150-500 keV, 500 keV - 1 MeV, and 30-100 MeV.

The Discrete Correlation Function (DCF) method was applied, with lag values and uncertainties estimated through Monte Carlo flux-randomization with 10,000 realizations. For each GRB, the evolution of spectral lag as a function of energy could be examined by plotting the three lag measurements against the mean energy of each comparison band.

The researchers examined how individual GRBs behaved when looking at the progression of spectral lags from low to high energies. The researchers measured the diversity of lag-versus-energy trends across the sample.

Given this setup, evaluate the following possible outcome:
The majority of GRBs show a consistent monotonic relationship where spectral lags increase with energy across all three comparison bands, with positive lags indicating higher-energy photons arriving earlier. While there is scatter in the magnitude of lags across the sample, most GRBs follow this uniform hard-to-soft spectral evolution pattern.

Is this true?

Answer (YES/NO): NO